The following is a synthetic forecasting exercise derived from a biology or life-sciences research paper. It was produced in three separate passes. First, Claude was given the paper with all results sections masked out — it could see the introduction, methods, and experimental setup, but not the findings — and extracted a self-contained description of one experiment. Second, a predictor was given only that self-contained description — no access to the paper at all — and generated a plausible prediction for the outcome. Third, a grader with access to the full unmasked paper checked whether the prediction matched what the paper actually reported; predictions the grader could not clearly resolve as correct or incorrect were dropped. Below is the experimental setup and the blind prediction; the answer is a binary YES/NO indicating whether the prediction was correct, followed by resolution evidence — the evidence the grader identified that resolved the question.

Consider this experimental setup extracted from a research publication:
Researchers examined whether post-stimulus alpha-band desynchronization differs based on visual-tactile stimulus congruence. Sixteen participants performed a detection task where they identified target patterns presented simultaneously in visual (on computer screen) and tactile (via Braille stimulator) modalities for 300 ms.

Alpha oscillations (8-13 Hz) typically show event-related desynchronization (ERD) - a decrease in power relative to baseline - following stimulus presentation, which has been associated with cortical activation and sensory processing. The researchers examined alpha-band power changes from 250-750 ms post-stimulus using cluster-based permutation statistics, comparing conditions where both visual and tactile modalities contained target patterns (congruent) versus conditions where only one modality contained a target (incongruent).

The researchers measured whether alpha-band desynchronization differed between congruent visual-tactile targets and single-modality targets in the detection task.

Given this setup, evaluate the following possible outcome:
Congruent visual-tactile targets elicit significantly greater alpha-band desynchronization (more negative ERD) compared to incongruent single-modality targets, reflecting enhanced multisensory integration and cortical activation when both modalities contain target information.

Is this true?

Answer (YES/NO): YES